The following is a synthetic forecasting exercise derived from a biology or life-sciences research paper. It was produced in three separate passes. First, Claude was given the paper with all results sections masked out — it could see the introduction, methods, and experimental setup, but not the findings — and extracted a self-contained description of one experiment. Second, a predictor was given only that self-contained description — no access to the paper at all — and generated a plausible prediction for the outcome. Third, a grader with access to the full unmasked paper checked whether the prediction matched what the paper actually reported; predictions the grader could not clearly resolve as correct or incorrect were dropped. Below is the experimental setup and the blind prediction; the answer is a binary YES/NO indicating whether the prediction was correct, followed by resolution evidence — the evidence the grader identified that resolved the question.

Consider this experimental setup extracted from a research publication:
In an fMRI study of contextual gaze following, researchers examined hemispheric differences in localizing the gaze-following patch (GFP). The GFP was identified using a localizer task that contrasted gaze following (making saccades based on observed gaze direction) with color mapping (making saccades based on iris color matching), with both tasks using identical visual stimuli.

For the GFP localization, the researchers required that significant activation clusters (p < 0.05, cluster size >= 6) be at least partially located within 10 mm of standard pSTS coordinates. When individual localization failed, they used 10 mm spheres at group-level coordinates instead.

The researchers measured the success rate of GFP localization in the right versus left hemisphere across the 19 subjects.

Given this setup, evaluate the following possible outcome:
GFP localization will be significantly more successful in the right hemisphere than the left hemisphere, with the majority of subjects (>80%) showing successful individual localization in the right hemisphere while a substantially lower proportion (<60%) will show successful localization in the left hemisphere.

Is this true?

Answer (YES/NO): NO